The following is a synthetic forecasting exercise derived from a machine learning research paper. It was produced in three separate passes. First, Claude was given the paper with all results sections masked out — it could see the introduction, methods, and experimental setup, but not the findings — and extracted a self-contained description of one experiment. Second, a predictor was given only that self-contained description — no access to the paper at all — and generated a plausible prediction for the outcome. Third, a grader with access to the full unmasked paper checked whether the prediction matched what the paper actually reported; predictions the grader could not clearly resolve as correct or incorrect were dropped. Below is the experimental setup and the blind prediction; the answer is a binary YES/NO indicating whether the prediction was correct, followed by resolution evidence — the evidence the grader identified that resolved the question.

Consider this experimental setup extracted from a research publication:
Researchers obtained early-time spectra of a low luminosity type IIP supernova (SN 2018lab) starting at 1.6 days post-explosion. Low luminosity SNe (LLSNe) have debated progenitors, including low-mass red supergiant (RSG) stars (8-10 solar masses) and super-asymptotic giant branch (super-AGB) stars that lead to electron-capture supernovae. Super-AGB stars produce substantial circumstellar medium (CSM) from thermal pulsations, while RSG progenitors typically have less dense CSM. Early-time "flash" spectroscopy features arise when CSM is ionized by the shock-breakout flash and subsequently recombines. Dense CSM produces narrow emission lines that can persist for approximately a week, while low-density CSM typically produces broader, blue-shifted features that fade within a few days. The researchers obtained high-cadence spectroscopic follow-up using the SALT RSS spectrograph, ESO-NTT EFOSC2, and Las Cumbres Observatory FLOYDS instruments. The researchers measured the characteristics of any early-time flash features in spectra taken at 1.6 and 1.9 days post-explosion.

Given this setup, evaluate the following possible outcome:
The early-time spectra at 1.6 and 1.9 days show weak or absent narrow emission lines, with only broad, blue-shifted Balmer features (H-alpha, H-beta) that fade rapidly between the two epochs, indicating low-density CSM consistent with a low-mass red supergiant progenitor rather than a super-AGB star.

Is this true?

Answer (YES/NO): NO